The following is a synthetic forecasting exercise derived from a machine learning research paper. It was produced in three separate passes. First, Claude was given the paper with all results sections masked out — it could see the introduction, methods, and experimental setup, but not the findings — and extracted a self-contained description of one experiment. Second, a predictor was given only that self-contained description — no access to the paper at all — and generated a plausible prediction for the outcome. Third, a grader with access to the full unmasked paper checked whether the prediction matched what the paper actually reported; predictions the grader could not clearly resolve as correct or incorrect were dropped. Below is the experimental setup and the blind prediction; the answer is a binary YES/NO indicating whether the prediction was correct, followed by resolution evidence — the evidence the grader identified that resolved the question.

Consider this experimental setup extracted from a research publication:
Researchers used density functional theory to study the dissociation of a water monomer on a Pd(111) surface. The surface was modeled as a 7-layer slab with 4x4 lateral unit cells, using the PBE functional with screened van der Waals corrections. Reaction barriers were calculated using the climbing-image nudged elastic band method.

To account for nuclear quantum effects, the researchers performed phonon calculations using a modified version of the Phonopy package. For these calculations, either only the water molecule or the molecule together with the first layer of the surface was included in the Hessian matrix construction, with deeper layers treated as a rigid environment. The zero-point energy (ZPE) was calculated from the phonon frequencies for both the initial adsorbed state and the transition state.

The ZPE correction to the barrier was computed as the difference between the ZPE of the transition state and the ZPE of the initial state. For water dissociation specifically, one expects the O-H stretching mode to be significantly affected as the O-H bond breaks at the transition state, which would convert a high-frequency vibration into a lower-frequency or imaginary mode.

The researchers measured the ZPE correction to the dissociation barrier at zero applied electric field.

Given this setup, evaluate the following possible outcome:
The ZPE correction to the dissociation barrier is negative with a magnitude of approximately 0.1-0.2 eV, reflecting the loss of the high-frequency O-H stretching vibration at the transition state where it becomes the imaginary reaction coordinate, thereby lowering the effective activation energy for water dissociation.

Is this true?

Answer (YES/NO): YES